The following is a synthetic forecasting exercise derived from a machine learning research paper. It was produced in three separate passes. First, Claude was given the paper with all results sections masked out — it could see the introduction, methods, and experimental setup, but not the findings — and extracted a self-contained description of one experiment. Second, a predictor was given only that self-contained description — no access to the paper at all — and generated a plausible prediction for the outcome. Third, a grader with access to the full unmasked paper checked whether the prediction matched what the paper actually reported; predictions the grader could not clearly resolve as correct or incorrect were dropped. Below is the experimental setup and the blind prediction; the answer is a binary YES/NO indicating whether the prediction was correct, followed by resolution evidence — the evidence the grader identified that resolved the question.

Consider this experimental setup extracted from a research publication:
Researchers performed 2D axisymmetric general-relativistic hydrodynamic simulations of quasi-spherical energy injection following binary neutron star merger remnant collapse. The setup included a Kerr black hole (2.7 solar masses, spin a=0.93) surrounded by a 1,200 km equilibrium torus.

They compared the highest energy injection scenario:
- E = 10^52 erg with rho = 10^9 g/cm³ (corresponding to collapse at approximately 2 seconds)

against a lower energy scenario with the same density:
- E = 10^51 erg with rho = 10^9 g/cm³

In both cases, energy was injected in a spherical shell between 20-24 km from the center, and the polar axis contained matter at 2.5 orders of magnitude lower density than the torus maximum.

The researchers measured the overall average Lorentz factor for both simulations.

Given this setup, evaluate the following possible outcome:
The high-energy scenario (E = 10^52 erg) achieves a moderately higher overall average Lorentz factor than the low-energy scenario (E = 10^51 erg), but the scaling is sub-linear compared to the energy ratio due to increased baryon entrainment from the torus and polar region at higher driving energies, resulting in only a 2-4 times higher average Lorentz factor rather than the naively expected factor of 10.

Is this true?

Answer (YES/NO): NO